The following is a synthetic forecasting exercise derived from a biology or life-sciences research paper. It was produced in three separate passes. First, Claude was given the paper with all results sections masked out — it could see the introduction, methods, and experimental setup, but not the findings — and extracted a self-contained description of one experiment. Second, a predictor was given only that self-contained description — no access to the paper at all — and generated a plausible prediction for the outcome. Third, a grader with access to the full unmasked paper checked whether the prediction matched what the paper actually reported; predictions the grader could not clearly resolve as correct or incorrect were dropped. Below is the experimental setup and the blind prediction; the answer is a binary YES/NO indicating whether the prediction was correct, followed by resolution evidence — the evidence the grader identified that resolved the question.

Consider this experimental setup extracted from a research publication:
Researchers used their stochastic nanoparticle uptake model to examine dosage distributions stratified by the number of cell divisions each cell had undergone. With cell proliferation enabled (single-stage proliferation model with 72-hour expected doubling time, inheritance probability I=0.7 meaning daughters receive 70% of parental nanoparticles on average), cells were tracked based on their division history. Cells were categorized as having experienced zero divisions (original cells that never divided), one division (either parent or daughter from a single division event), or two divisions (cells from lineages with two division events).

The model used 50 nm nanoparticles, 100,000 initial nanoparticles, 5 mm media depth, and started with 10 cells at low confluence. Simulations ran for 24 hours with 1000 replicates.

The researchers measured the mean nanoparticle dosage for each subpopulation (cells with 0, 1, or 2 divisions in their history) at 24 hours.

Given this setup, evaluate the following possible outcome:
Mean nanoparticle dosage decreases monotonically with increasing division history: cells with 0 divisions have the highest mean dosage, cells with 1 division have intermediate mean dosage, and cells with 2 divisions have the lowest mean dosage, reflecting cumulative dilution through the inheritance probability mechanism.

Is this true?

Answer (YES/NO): YES